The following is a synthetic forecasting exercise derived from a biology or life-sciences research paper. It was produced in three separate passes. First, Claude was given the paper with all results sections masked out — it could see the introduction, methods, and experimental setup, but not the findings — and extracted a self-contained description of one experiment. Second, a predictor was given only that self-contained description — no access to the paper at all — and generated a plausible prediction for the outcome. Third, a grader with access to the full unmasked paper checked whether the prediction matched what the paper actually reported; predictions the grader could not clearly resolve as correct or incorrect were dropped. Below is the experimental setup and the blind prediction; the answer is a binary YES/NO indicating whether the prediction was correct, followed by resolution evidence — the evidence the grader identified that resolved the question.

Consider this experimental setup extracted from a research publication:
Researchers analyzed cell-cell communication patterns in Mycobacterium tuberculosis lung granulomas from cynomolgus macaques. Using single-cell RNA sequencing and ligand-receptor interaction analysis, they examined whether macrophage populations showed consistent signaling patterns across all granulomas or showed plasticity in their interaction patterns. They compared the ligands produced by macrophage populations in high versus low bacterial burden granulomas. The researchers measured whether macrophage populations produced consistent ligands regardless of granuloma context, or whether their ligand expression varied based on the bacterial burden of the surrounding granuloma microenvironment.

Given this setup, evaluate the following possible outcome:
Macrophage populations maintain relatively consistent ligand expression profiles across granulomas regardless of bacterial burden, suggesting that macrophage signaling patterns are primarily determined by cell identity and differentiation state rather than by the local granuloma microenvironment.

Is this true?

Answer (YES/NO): NO